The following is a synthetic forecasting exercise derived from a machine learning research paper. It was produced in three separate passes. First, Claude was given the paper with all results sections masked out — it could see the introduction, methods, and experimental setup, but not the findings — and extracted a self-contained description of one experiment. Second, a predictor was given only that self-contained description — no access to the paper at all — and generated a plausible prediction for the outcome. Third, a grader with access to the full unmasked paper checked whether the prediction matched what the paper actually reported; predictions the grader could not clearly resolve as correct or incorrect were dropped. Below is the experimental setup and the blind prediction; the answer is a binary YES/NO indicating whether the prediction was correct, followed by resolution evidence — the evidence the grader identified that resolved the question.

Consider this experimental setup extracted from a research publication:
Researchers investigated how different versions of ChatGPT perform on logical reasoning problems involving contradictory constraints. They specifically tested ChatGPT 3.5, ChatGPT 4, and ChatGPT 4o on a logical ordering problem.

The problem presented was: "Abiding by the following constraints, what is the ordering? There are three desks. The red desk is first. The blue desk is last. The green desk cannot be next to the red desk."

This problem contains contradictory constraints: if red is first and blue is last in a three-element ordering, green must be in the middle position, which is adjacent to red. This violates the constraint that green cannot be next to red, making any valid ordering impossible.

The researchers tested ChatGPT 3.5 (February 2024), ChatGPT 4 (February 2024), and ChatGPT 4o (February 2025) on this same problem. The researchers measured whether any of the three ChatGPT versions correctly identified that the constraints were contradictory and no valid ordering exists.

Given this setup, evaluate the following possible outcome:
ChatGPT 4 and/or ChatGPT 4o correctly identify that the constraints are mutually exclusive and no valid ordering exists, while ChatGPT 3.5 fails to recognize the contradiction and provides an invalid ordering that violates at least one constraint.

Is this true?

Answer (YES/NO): NO